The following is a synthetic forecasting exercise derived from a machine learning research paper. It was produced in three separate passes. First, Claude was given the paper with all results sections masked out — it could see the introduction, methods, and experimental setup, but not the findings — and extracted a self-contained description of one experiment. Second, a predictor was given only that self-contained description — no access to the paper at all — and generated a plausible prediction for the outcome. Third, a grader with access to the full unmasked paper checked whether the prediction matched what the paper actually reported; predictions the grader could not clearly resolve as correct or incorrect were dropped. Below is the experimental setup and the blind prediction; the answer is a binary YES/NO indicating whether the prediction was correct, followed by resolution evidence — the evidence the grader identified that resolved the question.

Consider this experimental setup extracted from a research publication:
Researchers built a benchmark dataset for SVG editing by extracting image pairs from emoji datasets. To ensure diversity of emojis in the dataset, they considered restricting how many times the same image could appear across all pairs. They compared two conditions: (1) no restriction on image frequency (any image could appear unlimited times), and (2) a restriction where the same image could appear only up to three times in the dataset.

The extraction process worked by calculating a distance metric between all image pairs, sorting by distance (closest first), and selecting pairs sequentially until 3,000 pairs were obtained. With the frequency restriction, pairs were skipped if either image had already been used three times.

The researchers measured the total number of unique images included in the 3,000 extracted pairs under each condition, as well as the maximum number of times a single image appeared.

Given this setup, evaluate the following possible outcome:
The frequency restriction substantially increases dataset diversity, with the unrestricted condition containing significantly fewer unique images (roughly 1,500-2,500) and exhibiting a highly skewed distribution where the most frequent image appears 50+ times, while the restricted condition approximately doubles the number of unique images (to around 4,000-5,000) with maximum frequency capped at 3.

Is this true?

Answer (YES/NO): NO